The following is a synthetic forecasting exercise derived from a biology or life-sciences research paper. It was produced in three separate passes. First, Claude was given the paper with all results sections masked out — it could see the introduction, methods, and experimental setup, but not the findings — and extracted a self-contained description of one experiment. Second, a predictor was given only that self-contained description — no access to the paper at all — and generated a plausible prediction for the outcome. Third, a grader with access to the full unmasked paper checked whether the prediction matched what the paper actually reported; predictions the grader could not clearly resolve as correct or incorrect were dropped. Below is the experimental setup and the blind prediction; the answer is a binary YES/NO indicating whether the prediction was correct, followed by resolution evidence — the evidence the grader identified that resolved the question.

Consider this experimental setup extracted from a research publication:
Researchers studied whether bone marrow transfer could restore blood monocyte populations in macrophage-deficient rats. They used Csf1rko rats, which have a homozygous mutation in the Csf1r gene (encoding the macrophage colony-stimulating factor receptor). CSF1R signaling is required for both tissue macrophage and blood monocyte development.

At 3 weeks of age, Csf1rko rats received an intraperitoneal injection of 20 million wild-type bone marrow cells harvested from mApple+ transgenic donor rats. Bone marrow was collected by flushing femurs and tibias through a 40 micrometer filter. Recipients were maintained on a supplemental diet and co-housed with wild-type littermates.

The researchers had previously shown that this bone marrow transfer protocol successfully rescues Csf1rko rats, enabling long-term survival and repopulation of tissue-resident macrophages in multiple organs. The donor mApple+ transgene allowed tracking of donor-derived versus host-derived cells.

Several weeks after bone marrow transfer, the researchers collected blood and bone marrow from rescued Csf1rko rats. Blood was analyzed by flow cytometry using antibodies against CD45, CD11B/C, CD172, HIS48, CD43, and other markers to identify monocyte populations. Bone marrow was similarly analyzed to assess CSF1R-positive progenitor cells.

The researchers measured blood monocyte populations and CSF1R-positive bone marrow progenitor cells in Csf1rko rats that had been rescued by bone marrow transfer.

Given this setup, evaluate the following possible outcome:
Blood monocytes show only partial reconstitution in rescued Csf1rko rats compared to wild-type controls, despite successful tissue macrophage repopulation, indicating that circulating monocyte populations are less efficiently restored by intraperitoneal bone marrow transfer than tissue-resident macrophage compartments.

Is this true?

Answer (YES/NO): NO